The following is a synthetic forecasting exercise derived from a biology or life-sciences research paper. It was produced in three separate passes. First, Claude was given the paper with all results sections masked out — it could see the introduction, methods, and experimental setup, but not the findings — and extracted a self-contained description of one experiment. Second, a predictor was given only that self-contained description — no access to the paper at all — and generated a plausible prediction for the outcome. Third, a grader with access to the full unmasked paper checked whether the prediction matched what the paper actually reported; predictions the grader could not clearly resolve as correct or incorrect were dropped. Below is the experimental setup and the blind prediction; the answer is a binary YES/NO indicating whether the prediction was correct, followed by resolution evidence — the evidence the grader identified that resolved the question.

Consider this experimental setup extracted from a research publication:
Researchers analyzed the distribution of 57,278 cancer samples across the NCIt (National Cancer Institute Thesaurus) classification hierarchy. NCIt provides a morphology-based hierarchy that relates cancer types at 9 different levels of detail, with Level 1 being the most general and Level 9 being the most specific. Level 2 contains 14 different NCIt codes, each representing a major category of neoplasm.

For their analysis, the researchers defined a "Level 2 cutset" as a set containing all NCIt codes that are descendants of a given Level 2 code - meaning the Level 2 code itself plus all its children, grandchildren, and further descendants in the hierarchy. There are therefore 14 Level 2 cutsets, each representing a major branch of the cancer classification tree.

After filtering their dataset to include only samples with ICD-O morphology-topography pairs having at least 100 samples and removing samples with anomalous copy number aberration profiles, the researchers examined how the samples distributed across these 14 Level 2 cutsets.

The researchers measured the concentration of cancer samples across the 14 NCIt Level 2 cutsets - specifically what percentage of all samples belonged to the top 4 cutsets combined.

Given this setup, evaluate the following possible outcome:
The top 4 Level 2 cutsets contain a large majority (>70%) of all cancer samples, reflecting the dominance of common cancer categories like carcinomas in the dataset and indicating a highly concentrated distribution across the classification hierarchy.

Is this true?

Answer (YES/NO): YES